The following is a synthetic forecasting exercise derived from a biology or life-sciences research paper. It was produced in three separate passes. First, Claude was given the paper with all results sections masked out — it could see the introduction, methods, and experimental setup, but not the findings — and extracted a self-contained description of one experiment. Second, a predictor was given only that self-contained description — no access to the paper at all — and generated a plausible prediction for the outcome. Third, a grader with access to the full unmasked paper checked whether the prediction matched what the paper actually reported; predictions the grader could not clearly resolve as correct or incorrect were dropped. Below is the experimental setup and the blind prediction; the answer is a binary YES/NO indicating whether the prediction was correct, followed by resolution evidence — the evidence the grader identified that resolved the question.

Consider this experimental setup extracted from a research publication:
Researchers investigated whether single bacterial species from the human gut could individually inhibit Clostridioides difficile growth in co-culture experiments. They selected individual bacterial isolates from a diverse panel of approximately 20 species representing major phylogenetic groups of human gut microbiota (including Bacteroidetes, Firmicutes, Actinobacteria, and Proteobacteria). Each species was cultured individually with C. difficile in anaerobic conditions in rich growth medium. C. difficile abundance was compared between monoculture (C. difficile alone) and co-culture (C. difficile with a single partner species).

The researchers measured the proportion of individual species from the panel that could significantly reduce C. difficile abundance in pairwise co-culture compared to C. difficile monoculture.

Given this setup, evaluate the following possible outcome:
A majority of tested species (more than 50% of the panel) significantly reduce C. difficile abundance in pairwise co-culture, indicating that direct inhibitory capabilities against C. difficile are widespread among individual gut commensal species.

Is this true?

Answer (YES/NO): YES